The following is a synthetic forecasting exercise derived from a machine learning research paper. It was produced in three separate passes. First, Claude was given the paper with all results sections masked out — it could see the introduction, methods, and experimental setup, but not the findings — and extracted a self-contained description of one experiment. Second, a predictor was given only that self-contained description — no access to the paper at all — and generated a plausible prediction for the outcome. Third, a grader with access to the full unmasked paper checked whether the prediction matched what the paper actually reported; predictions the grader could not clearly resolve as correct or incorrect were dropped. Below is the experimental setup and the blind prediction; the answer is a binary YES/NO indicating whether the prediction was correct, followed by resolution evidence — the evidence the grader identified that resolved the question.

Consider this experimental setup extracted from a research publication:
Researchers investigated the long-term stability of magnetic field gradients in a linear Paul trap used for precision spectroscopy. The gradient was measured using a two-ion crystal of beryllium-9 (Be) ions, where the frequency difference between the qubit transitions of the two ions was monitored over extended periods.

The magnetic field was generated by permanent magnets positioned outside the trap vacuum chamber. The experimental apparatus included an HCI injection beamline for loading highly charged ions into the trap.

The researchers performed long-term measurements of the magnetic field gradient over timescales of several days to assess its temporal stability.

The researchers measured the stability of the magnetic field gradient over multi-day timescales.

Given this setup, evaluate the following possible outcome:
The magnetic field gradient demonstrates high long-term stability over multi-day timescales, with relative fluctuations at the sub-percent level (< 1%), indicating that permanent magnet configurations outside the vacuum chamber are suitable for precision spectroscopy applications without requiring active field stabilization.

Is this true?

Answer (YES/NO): YES